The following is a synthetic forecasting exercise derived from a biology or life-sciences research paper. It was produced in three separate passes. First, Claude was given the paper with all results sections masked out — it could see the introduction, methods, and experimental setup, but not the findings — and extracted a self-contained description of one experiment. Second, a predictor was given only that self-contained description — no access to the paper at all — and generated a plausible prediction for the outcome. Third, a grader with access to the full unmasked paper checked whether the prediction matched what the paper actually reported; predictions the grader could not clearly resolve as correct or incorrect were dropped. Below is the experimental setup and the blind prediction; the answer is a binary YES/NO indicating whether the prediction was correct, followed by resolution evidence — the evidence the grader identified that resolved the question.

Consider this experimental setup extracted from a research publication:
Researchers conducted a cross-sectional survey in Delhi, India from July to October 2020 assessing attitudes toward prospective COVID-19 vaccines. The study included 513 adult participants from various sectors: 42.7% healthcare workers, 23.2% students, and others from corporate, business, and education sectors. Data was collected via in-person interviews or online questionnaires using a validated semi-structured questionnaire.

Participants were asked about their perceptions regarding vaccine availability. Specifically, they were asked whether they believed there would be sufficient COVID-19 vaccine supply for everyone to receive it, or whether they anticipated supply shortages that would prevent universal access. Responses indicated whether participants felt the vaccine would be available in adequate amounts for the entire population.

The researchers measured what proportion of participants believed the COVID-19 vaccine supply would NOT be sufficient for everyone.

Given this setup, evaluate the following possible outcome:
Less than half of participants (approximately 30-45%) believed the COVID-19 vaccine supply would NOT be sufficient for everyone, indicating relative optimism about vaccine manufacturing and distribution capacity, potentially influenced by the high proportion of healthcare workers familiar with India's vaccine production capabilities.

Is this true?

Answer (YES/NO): NO